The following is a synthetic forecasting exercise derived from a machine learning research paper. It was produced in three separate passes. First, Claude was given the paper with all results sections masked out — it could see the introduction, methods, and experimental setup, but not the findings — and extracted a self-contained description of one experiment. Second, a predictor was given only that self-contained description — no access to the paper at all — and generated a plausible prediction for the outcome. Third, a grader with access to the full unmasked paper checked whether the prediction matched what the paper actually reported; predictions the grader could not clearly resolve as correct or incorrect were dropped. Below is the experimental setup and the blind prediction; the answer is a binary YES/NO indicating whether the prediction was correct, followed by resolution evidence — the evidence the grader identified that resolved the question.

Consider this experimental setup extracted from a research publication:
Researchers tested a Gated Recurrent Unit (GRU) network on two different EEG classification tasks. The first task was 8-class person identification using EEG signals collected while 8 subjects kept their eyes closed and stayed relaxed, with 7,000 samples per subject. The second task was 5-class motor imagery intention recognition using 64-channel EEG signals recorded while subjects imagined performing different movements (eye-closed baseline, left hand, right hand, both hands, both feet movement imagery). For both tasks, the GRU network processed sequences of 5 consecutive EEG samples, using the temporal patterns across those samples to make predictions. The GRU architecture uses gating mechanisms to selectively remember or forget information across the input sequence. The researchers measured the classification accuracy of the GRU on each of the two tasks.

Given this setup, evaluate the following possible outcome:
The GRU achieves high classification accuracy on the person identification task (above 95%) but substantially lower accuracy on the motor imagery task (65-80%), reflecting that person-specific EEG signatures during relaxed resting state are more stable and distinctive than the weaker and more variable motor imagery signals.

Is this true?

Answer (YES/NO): YES